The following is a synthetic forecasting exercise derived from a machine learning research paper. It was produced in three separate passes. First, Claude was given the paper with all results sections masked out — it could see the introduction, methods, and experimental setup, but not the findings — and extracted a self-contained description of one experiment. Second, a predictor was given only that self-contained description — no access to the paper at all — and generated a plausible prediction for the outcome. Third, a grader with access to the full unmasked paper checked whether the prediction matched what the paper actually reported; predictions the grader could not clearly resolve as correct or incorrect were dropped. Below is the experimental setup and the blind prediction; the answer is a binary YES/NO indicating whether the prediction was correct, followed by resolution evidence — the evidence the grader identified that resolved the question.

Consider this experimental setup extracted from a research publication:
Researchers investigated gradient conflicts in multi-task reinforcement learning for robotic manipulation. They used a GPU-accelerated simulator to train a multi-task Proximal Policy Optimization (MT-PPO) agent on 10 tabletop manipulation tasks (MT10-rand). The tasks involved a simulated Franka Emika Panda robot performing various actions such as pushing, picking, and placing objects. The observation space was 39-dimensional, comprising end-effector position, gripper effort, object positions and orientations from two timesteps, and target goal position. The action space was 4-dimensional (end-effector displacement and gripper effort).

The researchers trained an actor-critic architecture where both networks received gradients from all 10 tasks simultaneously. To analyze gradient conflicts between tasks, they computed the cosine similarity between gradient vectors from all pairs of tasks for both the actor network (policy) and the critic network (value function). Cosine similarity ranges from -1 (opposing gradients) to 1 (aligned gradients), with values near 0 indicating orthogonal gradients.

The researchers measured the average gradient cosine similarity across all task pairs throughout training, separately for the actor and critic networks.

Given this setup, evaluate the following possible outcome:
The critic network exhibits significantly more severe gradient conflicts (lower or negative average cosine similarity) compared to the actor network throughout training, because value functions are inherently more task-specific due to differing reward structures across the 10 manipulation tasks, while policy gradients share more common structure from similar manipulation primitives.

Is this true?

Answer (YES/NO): YES